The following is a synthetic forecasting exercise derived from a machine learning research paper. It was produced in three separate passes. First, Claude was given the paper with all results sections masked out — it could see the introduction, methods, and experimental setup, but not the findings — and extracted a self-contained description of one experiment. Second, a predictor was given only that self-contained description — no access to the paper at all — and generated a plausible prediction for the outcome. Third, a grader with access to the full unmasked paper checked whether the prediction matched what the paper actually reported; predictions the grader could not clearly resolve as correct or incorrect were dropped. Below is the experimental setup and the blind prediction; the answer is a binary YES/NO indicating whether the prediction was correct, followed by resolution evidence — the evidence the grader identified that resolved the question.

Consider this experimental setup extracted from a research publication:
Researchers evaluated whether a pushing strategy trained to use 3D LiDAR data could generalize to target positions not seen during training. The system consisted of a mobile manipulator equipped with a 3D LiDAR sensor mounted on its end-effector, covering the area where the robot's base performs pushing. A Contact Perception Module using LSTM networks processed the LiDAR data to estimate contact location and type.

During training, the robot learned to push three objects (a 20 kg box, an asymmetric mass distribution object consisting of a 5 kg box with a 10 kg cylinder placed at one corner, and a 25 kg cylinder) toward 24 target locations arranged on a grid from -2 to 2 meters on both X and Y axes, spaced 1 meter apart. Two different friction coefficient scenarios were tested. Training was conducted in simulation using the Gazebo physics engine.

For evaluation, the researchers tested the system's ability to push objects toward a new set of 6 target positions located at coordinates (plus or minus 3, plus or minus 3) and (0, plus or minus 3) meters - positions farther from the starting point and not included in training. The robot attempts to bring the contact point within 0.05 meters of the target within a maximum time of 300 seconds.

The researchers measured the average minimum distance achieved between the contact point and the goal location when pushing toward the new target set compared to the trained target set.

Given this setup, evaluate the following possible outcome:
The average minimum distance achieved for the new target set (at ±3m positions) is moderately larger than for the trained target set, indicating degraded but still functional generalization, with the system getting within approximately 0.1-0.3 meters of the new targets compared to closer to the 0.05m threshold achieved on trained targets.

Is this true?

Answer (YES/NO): NO